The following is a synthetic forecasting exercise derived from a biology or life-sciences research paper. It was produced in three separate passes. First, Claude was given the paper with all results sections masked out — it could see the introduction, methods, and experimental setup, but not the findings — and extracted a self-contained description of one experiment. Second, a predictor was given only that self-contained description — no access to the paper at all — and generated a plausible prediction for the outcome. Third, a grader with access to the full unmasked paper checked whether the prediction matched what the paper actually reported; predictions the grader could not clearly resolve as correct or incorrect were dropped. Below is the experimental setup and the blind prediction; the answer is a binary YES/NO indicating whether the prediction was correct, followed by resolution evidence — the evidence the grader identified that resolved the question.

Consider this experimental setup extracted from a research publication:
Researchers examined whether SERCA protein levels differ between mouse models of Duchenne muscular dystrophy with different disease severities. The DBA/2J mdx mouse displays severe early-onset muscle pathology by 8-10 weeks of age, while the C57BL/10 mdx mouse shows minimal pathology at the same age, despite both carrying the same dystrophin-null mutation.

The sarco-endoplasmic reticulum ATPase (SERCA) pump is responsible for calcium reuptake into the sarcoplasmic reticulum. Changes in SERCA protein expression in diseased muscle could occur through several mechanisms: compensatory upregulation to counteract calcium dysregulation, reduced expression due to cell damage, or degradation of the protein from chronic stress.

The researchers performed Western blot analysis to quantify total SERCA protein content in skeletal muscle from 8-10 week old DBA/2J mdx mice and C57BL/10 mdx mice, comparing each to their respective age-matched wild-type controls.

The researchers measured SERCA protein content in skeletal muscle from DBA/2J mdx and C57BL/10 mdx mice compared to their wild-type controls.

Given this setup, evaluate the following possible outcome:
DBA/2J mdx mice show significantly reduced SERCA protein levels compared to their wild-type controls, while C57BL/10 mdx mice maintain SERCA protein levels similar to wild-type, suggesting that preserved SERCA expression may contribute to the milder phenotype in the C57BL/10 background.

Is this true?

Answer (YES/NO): NO